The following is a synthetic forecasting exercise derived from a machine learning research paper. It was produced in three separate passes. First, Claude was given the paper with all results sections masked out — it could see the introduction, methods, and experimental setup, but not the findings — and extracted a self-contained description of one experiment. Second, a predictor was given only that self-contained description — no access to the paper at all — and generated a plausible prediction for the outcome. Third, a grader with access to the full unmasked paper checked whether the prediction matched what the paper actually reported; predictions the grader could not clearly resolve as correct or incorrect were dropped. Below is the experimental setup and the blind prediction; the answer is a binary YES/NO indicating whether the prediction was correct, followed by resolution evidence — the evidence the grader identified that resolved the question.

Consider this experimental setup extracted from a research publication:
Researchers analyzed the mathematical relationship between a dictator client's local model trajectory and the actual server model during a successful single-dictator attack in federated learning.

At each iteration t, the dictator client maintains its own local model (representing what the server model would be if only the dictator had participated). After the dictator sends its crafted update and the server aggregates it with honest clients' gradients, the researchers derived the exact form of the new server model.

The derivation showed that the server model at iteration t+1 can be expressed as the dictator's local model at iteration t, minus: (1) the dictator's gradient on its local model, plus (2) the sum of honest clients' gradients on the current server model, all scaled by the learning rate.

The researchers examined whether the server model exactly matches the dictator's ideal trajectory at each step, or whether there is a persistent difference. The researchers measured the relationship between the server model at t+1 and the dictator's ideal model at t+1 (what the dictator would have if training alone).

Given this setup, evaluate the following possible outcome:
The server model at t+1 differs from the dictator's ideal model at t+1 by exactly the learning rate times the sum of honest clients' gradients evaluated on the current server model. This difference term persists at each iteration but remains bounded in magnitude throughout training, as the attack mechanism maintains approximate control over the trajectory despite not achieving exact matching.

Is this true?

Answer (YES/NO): YES